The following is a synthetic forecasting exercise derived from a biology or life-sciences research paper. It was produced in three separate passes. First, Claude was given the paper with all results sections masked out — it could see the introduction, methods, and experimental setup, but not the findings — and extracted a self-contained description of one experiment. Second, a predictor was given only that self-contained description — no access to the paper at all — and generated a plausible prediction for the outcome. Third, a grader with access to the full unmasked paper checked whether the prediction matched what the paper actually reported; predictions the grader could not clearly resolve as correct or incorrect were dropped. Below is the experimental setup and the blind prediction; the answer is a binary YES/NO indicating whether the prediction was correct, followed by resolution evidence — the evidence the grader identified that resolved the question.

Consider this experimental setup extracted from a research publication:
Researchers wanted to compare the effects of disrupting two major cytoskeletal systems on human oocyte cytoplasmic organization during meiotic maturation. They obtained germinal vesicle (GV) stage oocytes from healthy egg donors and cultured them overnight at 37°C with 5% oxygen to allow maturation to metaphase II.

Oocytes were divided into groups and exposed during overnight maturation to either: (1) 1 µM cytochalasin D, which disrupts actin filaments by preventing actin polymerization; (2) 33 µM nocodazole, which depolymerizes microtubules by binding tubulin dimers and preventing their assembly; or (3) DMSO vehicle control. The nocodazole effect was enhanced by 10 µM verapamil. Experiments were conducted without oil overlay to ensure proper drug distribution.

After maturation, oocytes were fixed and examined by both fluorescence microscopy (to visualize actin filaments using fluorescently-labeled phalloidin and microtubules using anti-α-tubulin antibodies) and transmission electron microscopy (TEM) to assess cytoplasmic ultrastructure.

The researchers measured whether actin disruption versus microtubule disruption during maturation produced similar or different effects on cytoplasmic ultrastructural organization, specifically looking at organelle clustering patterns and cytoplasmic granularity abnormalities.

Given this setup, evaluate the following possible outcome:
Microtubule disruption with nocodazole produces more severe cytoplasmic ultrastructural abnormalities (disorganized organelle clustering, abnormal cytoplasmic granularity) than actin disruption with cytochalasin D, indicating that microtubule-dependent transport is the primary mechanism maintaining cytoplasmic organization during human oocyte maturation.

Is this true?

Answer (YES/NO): NO